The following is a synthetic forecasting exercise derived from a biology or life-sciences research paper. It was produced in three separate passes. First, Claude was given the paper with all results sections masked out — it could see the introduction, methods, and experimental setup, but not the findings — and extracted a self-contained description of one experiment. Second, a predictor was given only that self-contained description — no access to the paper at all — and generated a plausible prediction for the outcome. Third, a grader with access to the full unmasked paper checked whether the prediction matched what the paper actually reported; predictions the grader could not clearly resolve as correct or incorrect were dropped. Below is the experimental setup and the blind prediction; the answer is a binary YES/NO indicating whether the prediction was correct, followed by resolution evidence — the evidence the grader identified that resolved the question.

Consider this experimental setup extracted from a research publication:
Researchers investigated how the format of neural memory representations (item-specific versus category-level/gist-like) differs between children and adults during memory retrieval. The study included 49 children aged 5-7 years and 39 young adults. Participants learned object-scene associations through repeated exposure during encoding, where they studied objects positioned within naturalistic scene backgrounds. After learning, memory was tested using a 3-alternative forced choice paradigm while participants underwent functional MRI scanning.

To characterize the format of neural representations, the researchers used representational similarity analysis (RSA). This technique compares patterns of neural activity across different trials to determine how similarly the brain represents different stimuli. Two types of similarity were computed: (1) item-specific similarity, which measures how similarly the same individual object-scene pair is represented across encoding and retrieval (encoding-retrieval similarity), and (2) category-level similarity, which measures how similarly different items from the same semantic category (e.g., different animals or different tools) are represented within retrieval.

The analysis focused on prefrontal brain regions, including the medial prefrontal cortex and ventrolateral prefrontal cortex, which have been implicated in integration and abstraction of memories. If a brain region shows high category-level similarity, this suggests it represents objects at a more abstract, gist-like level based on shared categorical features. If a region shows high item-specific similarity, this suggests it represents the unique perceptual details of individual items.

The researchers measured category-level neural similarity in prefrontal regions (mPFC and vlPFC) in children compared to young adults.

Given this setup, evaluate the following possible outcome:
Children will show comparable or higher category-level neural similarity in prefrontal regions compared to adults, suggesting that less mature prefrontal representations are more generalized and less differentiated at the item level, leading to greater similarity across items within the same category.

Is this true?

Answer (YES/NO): YES